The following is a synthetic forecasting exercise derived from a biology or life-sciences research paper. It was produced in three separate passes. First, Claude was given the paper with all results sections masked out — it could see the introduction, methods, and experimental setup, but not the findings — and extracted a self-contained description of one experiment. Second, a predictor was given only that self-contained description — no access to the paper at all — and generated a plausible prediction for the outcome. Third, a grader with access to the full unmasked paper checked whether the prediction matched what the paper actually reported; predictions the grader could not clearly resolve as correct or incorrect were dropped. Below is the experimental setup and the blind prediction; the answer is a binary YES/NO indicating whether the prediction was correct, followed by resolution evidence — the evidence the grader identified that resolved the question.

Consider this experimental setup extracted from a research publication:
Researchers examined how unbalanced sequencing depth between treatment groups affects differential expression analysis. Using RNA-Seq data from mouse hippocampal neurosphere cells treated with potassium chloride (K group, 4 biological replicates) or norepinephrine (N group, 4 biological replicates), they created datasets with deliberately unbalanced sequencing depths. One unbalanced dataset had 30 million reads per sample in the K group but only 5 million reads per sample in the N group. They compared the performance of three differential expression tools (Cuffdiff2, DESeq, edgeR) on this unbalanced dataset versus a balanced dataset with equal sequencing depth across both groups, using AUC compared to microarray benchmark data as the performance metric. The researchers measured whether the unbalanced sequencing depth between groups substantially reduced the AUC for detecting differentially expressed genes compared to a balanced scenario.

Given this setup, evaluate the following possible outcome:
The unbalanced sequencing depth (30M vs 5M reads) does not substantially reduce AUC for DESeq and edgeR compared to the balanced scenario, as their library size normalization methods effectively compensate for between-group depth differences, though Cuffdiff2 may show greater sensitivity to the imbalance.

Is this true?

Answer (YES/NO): NO